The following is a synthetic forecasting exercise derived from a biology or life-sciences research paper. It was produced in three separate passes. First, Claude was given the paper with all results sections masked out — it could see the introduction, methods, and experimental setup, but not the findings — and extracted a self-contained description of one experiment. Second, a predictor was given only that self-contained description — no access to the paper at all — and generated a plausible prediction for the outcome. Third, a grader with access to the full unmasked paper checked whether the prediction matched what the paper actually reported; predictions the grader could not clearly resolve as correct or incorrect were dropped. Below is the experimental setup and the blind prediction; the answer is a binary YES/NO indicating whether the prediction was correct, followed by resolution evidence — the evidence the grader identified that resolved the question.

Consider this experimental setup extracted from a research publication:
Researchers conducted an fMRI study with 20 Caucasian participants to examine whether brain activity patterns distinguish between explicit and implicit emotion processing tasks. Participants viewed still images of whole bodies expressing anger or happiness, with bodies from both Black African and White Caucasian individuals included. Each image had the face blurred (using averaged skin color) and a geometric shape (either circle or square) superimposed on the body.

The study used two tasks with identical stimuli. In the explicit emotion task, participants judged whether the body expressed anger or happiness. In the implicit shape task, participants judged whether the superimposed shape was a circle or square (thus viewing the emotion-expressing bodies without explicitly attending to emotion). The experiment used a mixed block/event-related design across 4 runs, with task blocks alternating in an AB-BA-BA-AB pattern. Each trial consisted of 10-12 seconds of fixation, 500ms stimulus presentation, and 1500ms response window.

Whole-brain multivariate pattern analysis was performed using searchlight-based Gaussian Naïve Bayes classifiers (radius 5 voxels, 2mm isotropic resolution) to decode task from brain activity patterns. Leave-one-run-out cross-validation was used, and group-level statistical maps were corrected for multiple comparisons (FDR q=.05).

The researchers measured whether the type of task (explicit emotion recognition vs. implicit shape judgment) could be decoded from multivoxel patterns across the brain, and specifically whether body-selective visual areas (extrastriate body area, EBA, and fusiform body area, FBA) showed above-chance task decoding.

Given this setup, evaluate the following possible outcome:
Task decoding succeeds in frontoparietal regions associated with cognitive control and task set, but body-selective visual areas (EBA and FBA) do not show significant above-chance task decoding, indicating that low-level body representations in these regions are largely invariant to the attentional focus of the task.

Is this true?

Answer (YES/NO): NO